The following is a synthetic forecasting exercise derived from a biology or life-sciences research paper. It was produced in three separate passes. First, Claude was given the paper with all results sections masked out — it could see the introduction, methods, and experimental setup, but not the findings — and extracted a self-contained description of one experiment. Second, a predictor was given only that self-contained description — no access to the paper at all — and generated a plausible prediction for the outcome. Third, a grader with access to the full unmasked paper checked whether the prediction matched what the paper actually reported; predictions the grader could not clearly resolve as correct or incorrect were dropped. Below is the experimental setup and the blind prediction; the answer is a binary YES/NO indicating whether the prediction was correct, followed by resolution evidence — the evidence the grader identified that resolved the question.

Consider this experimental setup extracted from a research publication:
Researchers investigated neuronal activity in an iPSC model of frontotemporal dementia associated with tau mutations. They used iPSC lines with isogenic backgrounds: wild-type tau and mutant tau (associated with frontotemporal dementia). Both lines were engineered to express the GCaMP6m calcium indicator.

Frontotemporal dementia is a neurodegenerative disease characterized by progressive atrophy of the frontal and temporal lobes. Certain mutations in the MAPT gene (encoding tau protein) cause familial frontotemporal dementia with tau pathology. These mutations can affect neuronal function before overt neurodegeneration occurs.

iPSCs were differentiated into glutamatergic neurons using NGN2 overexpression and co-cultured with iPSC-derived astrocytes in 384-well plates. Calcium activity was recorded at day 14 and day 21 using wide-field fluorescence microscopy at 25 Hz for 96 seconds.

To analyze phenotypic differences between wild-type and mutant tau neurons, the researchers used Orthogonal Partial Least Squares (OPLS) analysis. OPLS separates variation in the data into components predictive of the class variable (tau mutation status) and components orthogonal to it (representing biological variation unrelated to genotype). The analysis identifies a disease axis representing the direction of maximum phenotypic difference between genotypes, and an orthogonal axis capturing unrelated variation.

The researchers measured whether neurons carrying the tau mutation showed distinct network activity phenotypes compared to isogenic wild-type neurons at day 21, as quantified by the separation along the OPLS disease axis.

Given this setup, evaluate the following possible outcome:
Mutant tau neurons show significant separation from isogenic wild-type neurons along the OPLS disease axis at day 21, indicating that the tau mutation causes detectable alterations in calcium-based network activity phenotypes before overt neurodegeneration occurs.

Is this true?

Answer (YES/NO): YES